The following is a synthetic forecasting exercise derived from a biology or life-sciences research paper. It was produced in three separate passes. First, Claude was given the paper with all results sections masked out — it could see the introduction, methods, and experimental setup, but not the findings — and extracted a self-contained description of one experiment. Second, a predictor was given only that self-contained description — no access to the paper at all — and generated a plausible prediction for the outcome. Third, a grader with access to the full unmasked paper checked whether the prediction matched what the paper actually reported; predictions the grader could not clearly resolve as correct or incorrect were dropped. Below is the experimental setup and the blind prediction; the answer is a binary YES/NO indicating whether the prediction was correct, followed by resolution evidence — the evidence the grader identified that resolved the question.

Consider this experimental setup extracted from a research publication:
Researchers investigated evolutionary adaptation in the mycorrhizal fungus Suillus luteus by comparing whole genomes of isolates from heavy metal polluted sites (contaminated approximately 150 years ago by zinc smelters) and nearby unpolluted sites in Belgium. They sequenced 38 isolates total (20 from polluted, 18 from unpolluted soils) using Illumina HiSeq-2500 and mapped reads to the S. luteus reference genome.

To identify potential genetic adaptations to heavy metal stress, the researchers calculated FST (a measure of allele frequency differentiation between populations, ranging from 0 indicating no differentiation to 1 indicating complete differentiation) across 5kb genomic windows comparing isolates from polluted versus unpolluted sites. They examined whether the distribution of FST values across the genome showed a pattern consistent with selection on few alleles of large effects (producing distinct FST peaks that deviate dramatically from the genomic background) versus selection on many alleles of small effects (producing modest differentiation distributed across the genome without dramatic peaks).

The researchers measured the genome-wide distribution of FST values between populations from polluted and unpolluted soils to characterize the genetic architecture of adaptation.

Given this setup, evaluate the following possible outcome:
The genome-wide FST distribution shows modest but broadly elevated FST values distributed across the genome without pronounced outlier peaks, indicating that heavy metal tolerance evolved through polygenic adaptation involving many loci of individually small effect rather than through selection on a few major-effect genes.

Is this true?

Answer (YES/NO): YES